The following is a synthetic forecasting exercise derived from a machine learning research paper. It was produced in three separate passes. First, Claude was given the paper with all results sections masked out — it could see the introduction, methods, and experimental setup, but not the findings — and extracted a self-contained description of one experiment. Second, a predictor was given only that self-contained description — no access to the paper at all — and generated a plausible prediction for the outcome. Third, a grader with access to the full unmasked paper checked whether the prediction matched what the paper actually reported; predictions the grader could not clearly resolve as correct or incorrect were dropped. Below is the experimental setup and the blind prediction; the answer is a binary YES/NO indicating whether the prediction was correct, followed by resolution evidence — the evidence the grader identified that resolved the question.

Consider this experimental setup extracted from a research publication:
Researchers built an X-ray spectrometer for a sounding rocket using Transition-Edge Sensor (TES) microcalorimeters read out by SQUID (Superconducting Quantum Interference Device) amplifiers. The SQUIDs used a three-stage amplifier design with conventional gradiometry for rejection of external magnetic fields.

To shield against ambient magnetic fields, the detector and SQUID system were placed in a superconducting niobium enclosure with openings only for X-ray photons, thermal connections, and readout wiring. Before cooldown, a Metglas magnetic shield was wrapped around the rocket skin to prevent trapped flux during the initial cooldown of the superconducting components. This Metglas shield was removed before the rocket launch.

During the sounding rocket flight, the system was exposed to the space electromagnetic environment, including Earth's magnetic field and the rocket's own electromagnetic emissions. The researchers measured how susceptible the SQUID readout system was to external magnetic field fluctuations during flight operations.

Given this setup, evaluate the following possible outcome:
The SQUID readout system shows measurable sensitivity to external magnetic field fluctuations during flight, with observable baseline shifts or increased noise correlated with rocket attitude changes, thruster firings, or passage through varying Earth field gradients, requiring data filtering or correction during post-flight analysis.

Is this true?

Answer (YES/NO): NO